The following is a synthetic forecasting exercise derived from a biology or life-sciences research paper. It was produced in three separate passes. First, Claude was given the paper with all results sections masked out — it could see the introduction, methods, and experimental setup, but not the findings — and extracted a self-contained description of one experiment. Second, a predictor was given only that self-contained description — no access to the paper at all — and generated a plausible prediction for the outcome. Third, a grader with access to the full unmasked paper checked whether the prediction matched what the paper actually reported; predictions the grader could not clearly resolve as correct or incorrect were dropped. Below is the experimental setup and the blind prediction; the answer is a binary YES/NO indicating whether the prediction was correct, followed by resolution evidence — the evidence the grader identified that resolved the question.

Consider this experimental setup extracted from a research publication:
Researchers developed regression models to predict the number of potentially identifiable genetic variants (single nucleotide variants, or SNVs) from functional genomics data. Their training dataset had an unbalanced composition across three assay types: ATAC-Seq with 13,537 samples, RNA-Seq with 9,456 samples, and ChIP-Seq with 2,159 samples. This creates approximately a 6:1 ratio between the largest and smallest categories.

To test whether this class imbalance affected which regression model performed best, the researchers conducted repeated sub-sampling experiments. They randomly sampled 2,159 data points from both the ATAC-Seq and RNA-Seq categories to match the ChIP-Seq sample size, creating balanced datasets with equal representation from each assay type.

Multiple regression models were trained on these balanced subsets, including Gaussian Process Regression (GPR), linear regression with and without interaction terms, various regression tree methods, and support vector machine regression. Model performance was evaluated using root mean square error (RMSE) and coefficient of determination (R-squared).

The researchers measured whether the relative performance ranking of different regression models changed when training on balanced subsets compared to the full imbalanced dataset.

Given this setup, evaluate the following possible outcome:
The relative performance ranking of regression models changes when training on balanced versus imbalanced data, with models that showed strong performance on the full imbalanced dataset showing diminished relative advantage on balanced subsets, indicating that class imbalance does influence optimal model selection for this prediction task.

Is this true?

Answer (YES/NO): NO